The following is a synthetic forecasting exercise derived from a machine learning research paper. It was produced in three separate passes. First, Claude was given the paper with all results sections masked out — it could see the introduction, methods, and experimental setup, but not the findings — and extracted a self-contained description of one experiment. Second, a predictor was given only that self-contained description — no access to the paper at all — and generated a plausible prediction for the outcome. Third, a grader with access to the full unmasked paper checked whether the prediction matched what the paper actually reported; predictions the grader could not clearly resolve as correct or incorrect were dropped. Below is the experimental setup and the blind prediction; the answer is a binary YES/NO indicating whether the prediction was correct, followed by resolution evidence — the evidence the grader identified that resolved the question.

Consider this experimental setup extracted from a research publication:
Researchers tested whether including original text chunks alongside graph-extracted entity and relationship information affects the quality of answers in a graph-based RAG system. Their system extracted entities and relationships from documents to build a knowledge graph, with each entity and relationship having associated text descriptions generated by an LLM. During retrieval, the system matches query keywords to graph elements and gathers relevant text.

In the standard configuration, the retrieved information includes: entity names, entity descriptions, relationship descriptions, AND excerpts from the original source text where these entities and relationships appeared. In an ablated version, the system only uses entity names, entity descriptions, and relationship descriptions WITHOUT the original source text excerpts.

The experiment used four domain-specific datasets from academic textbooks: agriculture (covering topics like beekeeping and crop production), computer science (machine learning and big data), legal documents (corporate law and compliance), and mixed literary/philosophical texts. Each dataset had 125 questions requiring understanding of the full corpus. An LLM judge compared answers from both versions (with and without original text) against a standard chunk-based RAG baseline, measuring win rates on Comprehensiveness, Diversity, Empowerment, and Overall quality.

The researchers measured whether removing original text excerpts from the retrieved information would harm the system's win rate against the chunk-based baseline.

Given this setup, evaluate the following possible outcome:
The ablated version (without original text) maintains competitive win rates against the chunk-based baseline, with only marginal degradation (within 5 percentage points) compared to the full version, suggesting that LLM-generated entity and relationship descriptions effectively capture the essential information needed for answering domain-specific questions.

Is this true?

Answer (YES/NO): YES